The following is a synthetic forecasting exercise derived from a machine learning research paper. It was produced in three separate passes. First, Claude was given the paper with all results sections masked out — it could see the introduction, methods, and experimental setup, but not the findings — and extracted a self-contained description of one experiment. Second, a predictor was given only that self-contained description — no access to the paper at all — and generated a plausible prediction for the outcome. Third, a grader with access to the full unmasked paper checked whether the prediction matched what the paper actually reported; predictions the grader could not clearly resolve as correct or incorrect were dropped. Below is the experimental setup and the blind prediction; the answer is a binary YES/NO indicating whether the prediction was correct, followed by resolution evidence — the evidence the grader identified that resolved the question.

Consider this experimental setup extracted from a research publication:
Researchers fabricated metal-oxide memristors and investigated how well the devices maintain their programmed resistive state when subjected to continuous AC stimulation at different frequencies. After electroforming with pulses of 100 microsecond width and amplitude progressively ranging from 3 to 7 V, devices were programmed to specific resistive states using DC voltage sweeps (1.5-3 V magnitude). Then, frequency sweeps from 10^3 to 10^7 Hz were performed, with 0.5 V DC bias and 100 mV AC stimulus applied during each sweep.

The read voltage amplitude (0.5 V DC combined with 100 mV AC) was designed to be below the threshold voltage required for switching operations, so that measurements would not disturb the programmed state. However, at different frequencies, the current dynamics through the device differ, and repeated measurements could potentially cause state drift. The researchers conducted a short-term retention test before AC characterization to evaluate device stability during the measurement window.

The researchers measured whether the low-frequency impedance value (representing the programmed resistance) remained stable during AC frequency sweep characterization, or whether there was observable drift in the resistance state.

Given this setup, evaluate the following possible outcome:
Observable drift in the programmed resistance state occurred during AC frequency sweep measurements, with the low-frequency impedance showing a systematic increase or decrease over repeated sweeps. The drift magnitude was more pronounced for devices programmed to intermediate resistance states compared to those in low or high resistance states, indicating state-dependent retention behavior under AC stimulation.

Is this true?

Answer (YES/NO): NO